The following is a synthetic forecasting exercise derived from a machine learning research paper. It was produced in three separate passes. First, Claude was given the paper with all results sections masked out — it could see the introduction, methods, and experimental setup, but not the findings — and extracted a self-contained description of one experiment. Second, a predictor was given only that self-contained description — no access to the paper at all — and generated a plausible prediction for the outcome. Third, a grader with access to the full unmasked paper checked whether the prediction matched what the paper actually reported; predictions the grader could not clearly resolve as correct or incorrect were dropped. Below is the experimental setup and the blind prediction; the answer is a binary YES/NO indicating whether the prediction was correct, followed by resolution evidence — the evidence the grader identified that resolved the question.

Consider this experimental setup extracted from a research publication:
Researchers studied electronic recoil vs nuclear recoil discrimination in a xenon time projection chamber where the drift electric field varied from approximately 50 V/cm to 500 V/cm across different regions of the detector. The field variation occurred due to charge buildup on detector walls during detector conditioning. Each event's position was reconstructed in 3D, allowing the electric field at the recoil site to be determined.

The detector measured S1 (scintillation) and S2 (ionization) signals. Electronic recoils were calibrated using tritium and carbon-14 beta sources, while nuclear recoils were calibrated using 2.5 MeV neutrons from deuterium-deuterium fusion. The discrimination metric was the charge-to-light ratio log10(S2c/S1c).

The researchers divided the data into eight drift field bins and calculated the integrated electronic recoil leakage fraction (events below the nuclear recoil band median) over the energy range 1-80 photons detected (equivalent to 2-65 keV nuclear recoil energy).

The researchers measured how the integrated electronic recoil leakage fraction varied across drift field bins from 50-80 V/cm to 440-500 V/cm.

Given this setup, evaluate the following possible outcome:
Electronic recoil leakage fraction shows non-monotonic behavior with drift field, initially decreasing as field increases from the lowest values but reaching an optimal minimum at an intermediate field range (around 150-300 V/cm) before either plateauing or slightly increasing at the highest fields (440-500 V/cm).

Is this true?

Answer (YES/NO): YES